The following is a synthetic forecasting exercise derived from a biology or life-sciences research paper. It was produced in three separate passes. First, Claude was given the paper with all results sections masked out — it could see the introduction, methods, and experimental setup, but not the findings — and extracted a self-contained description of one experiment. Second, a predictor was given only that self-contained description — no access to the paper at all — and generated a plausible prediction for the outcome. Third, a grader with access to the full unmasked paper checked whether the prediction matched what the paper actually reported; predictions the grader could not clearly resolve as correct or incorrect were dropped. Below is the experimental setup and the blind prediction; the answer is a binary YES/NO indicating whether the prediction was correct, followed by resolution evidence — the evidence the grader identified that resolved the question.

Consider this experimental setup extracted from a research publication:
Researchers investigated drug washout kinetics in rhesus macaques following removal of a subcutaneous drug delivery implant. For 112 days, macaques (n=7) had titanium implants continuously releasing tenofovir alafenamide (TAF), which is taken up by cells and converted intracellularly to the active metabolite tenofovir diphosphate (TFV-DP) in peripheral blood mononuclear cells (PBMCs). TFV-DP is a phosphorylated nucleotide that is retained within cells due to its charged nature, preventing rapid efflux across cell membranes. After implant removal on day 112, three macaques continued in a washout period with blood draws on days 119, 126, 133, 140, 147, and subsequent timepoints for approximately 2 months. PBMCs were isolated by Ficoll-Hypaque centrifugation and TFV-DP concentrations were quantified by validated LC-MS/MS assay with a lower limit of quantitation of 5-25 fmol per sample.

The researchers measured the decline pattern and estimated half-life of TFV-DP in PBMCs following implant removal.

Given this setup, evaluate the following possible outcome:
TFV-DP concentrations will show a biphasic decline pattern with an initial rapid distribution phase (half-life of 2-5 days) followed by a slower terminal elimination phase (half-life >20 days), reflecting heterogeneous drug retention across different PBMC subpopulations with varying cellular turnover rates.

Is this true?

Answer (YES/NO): NO